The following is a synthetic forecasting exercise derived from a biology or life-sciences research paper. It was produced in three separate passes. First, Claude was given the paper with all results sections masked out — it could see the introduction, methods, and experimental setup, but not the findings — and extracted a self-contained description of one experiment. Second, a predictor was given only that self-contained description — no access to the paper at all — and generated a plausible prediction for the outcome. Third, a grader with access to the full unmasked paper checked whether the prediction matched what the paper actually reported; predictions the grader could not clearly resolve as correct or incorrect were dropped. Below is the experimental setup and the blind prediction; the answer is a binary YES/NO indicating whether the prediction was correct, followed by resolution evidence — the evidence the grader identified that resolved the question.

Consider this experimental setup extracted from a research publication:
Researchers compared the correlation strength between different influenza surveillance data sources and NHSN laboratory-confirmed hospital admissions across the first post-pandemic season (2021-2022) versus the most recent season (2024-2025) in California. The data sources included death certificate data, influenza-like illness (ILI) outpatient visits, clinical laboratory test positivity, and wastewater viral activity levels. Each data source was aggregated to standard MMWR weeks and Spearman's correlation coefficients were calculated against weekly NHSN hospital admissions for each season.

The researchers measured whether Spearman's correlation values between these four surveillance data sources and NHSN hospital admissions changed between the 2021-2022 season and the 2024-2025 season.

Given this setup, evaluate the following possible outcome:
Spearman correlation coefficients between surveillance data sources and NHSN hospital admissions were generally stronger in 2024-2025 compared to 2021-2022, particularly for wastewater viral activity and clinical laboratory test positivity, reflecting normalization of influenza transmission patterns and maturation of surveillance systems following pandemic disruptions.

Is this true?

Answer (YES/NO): YES